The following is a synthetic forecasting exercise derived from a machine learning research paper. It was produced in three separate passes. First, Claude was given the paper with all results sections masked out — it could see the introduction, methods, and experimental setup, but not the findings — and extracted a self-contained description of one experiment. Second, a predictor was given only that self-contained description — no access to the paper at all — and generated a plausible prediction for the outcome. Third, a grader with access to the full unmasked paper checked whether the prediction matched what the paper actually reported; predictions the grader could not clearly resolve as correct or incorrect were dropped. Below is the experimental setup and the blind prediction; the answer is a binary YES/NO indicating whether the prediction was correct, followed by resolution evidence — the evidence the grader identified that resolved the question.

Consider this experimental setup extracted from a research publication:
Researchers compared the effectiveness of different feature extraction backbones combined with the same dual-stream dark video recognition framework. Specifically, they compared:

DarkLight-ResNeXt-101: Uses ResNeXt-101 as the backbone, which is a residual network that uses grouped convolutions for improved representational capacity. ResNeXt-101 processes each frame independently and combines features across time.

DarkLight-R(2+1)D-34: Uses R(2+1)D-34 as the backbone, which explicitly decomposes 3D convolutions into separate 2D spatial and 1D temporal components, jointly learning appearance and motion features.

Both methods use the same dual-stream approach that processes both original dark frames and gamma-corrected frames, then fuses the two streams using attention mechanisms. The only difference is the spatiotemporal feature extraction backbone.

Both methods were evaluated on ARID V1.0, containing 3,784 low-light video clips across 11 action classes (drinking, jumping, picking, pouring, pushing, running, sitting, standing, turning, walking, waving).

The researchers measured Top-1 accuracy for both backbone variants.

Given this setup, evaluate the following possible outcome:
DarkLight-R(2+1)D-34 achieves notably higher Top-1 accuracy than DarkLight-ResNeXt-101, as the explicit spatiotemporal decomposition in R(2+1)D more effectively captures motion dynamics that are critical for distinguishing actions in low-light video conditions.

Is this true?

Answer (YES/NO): YES